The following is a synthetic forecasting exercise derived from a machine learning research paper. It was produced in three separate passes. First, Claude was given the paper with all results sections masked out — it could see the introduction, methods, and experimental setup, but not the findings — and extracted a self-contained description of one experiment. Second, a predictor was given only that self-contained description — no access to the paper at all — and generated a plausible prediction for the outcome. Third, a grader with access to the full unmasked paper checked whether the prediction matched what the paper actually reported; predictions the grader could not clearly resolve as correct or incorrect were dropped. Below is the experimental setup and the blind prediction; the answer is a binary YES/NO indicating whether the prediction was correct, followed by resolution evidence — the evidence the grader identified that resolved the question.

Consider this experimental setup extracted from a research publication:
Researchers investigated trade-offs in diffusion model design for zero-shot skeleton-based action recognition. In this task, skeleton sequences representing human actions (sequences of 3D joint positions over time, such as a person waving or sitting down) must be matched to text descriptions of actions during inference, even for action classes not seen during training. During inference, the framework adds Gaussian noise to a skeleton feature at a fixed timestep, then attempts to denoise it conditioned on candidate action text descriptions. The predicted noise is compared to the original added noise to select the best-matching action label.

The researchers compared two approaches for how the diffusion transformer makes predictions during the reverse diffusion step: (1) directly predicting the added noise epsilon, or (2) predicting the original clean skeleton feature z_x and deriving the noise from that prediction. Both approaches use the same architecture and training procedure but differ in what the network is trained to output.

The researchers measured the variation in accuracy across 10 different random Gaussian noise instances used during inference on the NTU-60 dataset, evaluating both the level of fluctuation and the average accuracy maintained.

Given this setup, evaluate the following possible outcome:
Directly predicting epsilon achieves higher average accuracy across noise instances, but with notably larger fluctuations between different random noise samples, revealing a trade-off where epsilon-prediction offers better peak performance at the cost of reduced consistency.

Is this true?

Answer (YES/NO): YES